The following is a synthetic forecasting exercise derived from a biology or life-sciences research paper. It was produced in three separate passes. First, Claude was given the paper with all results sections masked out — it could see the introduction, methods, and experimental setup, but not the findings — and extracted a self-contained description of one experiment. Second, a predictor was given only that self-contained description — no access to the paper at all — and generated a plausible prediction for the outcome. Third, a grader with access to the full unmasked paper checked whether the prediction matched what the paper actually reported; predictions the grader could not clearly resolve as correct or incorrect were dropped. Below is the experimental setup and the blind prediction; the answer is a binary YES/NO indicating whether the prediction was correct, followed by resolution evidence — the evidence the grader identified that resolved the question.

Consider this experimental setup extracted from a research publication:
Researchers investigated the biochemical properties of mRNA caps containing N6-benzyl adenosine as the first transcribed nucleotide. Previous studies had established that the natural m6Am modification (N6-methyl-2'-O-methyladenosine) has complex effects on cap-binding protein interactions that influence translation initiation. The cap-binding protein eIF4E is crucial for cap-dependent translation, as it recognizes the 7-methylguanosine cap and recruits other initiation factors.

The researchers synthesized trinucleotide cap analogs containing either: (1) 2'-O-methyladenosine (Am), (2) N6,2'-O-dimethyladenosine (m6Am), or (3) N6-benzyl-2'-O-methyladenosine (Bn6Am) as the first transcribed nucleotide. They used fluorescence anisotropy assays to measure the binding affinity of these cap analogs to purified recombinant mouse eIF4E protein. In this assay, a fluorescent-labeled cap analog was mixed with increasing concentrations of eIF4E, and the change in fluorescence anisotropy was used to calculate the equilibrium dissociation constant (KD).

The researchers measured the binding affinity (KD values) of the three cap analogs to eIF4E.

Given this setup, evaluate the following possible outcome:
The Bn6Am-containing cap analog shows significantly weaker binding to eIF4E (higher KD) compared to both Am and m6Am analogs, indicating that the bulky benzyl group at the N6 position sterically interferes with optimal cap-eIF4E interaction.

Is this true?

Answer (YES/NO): NO